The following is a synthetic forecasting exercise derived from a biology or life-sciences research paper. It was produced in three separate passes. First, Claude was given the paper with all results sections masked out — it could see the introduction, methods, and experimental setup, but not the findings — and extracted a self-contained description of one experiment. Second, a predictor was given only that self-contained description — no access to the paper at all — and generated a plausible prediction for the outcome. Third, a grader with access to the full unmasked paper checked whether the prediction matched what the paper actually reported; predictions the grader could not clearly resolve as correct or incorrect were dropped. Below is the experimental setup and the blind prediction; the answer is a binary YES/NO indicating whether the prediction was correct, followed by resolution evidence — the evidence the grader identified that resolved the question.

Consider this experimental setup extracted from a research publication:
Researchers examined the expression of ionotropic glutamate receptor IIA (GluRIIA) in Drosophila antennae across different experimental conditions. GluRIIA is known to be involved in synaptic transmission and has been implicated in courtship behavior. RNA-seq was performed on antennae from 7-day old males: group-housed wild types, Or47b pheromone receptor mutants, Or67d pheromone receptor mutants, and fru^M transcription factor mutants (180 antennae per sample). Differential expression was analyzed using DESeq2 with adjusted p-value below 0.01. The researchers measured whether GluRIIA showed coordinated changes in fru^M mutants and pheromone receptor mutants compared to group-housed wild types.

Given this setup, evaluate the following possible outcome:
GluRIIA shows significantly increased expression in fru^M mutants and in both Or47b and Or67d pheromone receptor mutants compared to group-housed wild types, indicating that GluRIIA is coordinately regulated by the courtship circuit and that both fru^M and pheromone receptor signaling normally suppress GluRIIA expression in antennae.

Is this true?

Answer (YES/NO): YES